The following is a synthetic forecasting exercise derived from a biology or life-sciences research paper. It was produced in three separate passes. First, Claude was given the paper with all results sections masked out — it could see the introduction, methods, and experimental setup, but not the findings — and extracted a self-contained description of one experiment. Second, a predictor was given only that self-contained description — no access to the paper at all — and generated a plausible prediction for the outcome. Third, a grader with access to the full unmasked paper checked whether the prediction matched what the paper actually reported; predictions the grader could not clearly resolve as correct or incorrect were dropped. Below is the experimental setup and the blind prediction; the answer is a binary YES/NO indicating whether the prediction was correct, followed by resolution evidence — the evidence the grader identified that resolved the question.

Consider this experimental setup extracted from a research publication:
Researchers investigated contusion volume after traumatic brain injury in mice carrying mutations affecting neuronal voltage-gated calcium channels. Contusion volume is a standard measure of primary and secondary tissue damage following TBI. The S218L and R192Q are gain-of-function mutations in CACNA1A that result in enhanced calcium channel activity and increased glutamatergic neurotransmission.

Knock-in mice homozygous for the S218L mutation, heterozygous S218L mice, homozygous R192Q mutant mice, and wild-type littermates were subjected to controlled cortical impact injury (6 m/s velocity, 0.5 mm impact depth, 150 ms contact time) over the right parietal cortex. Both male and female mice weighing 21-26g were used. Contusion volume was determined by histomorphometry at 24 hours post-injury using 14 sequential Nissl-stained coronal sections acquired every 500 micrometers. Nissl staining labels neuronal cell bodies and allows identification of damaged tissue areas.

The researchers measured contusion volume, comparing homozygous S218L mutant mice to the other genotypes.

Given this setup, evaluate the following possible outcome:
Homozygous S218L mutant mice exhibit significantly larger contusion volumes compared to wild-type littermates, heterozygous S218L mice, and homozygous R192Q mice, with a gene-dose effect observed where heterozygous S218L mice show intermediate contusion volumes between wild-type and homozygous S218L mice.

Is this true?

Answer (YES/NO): NO